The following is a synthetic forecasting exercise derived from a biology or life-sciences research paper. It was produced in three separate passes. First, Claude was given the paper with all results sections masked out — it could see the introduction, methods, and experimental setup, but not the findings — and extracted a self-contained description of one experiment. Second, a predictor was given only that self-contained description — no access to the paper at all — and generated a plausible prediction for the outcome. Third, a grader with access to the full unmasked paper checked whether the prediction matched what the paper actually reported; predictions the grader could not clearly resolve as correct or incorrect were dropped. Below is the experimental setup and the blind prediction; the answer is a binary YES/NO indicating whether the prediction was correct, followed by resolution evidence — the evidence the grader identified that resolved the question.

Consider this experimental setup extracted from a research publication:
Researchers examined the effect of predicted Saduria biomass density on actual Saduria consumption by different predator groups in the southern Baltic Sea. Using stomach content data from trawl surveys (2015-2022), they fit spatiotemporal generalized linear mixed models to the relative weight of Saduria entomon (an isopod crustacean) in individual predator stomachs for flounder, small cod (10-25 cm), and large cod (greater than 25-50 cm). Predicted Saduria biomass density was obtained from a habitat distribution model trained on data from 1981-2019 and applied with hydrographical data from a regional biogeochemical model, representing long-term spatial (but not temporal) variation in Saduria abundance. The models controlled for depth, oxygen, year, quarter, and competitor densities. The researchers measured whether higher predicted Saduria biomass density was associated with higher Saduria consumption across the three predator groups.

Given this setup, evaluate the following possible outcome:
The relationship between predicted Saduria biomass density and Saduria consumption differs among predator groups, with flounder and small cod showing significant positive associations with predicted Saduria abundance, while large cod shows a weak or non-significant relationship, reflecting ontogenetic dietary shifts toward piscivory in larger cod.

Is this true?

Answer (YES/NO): NO